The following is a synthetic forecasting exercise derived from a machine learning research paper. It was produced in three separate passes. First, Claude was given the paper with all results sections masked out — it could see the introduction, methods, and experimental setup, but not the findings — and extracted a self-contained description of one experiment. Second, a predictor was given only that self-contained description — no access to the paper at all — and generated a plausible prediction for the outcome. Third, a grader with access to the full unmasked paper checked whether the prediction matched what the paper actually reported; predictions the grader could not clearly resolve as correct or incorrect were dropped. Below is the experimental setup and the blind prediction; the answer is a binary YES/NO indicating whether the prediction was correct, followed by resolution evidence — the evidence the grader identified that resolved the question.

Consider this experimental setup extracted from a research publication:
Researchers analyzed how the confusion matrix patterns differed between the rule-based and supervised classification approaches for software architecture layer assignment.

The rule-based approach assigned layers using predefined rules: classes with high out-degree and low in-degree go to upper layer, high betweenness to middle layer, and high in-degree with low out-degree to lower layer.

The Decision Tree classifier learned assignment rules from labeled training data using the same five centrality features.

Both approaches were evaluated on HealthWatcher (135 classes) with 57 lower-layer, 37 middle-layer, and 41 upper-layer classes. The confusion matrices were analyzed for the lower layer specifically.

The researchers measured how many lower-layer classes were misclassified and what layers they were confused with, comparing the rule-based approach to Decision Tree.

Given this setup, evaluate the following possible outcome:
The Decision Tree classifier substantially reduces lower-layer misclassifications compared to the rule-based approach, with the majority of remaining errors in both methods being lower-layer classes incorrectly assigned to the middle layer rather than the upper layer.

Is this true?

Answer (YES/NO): NO